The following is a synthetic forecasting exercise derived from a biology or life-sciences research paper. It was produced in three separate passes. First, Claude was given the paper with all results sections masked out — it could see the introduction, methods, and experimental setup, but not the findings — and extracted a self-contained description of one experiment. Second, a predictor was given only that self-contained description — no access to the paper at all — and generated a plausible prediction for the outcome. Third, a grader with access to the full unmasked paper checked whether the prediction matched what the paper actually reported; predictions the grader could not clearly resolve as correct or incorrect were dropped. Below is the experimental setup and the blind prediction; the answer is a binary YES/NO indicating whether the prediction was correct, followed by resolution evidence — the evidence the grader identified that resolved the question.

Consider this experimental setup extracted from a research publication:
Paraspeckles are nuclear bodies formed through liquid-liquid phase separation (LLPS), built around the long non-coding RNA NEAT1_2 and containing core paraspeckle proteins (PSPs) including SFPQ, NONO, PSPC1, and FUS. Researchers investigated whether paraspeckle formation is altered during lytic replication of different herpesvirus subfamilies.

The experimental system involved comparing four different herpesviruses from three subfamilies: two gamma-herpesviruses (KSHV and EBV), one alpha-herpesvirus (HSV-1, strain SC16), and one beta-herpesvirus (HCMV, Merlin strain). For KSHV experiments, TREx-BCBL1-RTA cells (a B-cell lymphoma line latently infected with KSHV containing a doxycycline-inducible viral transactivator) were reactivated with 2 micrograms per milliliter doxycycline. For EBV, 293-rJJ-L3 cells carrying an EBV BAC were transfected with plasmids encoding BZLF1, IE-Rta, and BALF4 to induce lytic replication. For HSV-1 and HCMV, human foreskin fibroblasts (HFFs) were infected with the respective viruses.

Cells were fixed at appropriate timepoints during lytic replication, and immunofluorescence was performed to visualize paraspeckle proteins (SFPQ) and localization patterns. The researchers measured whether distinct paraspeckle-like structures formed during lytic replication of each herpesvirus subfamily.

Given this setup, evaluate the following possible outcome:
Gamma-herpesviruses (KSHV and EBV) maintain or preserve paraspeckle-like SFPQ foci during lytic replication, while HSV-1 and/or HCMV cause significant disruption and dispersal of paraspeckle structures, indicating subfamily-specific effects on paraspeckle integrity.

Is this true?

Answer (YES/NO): NO